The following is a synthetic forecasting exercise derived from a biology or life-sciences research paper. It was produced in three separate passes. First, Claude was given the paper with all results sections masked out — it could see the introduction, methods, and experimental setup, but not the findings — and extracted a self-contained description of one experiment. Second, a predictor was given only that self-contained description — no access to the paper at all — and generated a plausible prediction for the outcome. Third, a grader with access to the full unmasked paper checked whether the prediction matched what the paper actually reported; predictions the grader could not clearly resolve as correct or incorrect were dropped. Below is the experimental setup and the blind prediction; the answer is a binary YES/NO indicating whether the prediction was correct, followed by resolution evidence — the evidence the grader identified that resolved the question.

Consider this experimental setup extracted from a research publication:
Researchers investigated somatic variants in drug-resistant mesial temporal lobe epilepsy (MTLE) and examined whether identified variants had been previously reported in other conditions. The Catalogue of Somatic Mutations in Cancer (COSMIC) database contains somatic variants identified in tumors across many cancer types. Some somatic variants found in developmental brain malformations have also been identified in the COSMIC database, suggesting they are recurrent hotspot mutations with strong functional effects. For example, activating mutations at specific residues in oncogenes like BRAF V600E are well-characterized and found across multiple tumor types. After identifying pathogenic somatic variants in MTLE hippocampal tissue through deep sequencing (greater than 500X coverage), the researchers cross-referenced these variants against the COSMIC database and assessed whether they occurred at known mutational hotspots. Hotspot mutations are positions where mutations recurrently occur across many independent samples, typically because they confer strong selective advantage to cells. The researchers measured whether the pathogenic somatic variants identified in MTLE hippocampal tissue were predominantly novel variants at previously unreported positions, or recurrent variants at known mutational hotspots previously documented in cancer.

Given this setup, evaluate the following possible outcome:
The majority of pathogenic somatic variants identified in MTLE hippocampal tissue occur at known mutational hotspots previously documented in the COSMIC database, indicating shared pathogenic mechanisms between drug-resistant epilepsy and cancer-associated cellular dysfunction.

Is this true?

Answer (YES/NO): YES